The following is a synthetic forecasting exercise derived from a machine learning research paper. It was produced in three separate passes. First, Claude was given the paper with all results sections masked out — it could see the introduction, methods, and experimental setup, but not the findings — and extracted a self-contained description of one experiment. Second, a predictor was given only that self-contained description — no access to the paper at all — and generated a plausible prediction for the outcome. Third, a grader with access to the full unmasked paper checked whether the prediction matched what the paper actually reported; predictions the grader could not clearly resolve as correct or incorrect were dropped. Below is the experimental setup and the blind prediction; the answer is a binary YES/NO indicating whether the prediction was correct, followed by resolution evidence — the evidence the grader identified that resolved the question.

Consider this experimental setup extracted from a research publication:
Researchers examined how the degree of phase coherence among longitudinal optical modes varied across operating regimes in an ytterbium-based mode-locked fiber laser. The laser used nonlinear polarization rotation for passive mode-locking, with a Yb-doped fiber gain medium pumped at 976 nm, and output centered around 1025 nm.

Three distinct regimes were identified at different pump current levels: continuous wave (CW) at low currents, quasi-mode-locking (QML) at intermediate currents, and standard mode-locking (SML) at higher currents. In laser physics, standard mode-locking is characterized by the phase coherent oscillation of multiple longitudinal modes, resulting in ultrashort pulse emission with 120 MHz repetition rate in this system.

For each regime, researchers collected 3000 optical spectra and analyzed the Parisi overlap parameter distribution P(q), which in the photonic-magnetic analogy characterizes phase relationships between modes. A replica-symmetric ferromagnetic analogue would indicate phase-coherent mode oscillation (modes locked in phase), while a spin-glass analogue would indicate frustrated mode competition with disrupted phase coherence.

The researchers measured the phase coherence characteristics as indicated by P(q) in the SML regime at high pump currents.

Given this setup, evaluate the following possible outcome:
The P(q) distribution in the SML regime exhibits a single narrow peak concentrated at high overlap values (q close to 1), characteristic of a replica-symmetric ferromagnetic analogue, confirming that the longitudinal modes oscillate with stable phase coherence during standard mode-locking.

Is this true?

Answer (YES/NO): NO